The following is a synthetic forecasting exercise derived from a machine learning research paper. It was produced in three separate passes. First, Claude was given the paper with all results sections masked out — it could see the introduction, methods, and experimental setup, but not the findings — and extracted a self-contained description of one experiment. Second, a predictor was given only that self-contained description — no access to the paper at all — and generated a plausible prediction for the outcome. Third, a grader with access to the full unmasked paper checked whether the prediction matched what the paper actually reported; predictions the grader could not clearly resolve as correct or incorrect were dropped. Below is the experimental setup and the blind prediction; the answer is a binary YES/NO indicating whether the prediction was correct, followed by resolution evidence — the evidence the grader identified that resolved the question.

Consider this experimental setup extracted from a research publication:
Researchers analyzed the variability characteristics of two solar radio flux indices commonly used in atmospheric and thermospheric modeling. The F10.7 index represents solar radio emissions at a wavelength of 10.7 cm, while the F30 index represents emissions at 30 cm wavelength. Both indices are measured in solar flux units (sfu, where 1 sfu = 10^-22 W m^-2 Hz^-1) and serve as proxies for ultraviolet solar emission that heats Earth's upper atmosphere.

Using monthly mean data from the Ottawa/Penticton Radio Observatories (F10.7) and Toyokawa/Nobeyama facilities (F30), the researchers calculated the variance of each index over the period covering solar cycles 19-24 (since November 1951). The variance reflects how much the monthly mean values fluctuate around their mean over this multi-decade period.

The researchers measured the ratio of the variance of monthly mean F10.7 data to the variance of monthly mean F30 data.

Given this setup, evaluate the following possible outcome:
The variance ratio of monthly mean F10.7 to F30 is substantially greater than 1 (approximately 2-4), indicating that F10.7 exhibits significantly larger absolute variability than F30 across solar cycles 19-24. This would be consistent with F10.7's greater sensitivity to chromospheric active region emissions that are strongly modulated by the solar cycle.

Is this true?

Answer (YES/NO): YES